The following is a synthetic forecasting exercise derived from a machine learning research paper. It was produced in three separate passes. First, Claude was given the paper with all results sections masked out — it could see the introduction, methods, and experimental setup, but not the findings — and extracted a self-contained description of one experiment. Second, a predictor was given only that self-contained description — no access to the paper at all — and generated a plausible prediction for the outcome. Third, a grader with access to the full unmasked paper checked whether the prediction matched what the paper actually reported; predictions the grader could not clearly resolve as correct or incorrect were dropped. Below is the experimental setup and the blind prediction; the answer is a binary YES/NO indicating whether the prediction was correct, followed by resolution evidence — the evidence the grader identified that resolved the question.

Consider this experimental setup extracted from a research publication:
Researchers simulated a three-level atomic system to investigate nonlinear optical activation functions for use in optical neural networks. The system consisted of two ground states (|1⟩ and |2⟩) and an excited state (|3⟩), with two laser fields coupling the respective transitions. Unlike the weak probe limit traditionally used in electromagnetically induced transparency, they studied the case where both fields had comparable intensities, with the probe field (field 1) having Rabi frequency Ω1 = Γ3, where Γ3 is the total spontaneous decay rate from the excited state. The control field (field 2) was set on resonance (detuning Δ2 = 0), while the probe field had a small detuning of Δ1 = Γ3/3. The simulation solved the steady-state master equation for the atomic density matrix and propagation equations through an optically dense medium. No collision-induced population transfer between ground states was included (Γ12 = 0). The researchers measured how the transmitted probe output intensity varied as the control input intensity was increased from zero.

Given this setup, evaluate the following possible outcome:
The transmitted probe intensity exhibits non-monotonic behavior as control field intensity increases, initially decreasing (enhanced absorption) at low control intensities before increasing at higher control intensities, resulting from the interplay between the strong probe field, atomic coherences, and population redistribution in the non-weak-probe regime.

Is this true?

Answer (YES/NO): YES